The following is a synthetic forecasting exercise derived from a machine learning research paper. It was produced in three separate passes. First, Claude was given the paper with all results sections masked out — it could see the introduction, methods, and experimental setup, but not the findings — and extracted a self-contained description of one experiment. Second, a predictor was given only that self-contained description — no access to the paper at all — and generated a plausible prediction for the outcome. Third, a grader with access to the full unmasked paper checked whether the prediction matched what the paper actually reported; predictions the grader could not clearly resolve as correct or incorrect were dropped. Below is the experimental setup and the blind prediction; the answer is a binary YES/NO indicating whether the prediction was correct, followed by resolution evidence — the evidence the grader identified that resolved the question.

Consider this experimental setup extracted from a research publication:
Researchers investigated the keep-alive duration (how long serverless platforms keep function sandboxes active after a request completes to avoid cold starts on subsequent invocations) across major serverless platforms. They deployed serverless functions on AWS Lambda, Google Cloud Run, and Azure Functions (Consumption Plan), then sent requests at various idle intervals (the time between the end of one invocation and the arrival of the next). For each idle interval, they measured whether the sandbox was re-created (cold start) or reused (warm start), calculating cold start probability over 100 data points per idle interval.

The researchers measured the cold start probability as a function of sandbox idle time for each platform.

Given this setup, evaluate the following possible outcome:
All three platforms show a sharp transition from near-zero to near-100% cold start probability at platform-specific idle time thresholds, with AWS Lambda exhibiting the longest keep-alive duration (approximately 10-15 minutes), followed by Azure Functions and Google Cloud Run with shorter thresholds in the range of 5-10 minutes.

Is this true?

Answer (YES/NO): NO